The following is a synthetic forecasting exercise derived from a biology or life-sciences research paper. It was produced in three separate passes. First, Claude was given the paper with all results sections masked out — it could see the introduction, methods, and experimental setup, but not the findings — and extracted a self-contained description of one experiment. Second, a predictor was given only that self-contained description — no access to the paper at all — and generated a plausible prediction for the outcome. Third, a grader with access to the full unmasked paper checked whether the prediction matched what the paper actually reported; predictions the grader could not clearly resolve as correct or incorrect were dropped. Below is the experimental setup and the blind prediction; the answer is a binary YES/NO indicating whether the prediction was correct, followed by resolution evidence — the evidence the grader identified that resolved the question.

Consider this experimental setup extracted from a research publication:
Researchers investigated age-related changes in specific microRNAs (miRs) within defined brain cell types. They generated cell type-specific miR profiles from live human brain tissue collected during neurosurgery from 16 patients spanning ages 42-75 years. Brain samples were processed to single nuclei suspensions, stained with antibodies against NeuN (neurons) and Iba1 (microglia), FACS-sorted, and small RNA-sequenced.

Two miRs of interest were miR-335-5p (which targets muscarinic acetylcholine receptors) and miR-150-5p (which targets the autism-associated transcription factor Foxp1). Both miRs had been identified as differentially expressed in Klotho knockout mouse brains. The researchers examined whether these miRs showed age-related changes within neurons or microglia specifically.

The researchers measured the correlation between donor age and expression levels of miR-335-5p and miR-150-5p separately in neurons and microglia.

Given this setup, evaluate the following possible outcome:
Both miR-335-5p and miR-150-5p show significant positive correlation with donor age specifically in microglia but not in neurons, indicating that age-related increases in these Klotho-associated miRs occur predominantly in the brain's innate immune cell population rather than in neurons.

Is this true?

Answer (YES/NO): NO